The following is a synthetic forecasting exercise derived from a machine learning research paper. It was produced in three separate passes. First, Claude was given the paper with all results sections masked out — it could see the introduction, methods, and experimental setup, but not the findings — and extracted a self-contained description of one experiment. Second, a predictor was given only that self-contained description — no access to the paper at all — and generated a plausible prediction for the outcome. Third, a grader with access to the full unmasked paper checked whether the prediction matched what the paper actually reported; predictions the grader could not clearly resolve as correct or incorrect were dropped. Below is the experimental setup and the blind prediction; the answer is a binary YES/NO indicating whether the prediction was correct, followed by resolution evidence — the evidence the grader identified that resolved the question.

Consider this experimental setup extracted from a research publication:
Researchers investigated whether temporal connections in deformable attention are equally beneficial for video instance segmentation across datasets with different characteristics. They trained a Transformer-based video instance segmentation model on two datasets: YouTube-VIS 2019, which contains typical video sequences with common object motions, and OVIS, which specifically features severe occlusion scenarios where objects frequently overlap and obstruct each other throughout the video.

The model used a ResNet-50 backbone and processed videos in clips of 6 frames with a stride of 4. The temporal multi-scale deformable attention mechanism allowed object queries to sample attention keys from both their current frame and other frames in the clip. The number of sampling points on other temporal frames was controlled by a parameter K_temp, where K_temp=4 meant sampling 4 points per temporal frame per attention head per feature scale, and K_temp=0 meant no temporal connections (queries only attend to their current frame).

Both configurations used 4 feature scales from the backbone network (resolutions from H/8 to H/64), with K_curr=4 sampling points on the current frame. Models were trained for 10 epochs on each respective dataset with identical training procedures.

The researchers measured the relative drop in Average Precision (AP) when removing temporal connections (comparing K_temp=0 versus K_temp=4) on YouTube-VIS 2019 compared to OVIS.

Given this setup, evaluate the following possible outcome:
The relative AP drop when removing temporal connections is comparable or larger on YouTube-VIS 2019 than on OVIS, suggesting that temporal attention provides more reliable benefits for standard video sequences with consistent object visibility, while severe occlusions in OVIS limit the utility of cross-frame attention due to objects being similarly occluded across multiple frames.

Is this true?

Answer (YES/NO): NO